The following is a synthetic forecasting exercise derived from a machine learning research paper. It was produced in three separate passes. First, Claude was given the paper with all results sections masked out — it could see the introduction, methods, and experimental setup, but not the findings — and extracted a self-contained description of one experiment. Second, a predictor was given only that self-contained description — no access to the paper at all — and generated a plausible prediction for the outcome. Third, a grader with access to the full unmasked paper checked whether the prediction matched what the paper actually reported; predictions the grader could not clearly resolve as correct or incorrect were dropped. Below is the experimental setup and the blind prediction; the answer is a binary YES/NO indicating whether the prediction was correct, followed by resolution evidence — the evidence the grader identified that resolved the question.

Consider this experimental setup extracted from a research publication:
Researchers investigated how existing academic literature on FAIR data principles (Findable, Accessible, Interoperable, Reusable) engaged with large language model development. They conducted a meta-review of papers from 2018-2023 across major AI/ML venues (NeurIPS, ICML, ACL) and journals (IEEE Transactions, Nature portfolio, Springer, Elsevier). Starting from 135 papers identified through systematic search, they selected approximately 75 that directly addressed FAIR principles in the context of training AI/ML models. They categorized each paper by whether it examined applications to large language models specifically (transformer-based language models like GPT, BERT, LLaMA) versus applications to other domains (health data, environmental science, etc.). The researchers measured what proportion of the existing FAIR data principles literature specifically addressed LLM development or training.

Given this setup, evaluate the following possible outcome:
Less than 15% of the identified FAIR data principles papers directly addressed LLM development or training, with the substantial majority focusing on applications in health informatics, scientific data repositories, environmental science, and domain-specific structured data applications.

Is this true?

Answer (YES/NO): YES